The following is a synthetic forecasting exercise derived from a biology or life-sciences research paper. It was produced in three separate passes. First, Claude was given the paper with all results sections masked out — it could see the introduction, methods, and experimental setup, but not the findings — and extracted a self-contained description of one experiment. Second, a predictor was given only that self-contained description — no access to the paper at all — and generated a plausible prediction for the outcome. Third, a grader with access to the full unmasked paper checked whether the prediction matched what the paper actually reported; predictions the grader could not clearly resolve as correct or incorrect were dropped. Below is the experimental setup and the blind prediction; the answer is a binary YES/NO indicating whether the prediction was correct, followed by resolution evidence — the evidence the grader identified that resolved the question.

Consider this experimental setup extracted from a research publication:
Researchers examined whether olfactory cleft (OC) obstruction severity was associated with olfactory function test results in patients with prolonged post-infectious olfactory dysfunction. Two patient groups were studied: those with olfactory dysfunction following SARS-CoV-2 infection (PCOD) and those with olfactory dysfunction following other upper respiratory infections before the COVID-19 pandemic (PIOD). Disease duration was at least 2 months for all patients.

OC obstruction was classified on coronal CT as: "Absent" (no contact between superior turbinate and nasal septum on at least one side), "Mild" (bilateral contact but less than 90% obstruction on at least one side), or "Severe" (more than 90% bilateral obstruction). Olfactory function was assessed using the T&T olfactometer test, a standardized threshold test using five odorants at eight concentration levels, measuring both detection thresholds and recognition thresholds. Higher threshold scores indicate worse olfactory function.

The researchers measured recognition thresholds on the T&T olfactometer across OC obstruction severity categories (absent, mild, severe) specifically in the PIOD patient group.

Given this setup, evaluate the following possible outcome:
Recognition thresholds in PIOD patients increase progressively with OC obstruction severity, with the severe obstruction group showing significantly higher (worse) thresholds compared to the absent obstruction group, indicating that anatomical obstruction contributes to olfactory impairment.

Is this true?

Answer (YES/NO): NO